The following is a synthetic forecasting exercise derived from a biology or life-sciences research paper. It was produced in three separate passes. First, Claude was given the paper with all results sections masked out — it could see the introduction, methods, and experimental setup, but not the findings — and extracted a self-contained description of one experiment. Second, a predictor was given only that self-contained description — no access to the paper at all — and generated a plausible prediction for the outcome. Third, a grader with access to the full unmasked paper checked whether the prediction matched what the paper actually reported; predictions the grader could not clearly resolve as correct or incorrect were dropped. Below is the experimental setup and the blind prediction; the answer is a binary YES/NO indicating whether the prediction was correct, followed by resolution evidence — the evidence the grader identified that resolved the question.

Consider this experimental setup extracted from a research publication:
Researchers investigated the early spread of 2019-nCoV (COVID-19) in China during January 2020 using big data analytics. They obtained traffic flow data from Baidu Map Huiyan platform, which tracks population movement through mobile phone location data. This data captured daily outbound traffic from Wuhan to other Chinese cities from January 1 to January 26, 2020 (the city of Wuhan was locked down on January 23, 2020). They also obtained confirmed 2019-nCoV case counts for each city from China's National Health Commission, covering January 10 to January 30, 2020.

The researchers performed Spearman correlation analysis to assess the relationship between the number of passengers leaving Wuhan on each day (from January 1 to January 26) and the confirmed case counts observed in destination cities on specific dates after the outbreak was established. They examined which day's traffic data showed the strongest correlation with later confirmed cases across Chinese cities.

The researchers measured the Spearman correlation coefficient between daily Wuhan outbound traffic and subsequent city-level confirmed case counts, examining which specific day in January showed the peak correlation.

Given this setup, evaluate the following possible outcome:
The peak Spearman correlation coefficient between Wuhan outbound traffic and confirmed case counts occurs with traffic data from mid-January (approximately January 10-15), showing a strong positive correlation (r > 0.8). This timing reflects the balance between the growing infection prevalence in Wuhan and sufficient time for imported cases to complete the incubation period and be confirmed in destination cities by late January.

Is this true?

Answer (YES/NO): NO